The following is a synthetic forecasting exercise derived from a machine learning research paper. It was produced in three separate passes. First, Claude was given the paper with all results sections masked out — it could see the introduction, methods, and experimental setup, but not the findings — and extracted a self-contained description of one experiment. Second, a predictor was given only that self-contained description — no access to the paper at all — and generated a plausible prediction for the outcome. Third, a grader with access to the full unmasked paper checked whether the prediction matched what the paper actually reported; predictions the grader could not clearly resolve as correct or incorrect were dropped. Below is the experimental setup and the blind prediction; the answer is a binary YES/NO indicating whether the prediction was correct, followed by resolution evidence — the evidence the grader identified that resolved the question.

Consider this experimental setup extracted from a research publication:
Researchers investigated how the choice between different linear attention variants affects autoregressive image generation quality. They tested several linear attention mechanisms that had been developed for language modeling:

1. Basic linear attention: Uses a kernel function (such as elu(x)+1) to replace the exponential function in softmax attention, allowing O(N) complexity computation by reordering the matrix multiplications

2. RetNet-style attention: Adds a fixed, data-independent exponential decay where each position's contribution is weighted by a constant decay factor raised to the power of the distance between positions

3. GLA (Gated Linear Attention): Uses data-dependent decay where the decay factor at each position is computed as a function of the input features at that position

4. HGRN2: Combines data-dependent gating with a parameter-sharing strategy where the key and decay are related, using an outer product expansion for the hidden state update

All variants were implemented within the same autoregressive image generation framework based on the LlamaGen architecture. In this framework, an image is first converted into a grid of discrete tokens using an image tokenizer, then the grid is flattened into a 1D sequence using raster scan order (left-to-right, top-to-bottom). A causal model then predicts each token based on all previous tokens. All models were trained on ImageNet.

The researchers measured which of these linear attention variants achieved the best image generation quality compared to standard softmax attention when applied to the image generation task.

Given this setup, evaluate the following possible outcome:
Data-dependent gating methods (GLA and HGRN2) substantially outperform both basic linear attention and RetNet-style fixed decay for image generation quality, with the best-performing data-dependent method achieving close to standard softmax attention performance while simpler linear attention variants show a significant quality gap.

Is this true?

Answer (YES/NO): NO